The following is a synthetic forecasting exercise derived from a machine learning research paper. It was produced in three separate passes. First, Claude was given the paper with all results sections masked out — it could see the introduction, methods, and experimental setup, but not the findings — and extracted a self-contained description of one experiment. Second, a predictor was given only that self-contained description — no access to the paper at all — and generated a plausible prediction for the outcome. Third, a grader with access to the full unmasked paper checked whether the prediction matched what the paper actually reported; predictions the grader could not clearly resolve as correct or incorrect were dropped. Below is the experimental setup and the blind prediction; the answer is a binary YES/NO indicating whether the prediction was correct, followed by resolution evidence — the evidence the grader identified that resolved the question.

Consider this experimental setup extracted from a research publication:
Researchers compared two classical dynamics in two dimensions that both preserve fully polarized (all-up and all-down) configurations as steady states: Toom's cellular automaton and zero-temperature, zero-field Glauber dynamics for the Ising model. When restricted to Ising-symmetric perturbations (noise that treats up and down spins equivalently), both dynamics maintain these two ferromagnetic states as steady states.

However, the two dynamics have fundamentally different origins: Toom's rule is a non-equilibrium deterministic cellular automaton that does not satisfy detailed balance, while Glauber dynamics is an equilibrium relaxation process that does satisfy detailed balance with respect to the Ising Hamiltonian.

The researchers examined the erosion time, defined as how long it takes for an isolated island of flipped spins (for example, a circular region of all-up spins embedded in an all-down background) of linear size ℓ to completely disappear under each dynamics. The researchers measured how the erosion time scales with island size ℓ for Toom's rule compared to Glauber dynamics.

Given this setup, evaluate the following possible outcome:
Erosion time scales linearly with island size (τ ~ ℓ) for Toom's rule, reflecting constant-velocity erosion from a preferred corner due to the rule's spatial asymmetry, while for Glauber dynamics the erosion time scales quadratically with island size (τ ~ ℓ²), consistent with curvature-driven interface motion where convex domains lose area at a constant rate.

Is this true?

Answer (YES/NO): YES